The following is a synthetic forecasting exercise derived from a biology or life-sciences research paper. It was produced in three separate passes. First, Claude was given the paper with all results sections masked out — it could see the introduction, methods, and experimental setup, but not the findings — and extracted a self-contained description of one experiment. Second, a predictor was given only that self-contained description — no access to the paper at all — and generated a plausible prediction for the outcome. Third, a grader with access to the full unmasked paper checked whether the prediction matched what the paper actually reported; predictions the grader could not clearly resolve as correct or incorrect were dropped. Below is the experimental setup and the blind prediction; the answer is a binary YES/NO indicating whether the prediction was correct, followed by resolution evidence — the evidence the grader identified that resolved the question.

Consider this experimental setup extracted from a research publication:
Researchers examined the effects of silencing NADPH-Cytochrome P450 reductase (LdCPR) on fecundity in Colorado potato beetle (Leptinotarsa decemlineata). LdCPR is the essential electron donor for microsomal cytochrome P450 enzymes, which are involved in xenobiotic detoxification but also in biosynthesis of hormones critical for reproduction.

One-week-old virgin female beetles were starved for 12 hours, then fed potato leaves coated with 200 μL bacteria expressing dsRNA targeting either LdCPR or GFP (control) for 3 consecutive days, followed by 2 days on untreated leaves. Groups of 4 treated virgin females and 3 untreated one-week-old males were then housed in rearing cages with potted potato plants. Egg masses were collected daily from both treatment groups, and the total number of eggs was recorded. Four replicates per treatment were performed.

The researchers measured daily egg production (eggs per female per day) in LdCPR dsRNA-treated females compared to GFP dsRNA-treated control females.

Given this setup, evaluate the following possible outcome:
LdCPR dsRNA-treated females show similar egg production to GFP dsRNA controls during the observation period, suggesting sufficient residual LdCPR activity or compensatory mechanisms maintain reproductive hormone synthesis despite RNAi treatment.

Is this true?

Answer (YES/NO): NO